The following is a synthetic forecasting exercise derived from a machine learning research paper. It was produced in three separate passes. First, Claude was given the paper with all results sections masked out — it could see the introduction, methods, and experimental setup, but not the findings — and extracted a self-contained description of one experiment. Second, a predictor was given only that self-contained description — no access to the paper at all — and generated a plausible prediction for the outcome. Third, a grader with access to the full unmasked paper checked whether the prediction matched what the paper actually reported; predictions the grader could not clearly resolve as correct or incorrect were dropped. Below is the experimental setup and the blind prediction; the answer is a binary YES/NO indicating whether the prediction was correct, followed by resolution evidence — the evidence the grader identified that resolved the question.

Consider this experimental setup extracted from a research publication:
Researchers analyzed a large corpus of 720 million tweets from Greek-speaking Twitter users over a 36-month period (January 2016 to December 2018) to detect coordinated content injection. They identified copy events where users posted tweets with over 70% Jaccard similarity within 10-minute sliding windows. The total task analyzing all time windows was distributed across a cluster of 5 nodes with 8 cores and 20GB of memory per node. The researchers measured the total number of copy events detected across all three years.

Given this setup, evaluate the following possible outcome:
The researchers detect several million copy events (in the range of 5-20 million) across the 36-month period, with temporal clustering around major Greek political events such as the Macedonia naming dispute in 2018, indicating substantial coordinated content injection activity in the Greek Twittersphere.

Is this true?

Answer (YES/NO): NO